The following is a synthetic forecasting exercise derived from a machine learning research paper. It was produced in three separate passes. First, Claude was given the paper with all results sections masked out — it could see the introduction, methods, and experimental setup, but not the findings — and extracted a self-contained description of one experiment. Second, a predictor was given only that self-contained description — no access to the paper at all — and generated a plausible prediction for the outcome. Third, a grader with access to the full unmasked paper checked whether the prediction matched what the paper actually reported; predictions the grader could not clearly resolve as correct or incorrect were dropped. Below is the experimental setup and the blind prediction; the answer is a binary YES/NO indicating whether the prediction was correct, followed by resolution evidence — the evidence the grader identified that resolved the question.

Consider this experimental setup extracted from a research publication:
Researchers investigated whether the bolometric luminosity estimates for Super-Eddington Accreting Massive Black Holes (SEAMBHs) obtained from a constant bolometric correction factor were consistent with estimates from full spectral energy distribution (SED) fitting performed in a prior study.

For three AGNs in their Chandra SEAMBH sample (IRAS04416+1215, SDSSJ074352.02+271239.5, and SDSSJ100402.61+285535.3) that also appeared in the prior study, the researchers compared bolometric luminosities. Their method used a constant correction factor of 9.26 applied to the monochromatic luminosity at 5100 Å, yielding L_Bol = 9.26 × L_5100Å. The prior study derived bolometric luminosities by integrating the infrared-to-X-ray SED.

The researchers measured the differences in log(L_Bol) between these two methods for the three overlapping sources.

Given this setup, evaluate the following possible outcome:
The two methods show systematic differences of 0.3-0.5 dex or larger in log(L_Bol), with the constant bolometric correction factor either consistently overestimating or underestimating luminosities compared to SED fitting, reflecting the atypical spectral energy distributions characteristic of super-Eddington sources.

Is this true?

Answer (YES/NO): NO